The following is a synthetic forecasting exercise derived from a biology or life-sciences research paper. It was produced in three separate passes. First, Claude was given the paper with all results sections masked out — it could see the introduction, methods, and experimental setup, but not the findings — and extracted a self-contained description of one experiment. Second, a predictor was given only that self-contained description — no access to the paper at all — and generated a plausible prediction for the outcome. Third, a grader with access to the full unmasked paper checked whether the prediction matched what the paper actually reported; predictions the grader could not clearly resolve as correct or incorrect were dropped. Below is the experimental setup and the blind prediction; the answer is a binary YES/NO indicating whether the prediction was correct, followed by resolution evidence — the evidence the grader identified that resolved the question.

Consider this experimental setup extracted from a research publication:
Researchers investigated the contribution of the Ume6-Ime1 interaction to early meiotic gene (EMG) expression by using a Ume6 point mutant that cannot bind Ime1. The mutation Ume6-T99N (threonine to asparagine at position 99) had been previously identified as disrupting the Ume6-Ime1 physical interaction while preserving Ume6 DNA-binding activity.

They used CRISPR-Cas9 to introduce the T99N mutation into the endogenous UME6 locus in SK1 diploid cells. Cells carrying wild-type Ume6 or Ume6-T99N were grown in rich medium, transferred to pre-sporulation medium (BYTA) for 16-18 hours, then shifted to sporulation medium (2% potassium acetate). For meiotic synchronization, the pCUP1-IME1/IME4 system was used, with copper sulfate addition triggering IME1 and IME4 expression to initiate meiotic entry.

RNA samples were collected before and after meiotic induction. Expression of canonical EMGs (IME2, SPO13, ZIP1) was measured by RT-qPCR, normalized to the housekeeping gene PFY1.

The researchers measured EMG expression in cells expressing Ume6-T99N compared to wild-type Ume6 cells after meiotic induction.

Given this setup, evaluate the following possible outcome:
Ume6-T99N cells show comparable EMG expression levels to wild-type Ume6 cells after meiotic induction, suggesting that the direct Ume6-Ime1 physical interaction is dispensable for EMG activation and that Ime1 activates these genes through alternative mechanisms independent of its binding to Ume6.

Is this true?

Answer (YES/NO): NO